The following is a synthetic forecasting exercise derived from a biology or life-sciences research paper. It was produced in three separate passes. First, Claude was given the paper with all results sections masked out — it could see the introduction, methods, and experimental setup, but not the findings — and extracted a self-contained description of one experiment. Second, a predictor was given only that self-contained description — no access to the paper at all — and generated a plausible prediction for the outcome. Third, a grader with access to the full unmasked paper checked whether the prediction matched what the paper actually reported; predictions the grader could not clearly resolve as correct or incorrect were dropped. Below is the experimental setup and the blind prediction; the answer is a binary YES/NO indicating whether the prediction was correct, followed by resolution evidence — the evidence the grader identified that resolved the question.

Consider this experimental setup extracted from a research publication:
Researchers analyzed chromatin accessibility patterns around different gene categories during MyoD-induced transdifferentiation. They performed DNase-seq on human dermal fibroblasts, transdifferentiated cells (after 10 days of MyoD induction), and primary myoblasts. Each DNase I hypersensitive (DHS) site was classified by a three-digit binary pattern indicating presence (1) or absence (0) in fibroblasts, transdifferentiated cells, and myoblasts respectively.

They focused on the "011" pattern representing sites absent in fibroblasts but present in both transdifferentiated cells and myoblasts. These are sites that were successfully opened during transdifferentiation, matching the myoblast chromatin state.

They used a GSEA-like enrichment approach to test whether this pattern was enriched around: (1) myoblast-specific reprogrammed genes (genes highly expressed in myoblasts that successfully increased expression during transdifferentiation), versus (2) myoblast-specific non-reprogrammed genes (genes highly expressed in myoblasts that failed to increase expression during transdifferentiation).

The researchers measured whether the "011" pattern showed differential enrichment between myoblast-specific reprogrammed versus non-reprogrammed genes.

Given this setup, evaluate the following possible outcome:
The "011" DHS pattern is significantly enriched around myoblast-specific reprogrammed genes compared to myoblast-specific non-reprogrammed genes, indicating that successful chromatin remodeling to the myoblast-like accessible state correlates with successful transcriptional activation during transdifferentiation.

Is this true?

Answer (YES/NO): YES